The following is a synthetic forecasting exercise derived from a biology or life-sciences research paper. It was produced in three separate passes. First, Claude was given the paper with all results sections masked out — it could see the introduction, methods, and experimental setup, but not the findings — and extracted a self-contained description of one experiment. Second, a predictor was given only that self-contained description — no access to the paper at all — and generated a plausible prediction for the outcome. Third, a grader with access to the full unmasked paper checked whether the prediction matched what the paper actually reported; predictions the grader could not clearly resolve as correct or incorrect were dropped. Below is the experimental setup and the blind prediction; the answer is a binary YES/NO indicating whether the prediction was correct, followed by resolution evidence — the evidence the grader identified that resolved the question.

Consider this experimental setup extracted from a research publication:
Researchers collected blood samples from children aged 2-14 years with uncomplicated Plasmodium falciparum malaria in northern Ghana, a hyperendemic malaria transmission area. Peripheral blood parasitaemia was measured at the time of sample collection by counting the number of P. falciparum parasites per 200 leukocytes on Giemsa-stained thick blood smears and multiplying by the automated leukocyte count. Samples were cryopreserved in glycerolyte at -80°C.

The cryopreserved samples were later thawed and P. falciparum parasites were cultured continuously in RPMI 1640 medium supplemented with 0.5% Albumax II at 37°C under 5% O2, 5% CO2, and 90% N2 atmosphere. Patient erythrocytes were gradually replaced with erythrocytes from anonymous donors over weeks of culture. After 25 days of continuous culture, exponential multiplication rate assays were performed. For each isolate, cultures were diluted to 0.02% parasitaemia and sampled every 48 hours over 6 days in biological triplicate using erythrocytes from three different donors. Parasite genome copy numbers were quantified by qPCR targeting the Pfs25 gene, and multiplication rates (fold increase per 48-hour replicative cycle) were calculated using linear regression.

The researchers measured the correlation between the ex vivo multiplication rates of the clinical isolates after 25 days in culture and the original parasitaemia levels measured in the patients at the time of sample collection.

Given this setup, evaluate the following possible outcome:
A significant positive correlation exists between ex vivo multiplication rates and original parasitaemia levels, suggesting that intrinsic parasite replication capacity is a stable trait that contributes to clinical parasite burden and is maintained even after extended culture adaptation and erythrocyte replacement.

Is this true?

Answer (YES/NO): YES